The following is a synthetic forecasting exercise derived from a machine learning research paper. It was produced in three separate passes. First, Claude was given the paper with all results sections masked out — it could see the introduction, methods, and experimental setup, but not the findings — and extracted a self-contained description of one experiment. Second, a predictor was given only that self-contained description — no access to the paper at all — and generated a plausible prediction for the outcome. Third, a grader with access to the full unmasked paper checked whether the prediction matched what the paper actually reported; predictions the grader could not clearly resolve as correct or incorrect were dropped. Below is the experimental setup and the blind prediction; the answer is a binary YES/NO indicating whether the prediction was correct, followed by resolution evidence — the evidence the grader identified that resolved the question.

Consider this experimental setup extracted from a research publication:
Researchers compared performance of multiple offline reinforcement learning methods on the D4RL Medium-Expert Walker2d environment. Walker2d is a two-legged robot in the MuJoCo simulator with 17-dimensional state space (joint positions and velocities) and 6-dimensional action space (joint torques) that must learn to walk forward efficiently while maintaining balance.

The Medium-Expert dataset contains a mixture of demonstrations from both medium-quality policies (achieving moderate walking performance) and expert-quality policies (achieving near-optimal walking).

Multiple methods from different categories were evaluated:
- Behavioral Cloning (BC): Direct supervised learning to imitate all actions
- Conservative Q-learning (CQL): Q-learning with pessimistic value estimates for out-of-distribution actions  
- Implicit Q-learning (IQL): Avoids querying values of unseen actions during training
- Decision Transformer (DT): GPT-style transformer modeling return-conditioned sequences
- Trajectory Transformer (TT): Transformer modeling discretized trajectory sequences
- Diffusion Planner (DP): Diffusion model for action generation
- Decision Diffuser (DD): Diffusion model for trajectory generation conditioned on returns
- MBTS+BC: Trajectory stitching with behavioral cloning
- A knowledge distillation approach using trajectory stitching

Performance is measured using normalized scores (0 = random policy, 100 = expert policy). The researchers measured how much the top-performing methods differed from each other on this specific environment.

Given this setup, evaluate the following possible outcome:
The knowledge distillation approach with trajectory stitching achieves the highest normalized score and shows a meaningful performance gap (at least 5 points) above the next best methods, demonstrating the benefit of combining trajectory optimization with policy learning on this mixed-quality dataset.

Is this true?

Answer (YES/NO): NO